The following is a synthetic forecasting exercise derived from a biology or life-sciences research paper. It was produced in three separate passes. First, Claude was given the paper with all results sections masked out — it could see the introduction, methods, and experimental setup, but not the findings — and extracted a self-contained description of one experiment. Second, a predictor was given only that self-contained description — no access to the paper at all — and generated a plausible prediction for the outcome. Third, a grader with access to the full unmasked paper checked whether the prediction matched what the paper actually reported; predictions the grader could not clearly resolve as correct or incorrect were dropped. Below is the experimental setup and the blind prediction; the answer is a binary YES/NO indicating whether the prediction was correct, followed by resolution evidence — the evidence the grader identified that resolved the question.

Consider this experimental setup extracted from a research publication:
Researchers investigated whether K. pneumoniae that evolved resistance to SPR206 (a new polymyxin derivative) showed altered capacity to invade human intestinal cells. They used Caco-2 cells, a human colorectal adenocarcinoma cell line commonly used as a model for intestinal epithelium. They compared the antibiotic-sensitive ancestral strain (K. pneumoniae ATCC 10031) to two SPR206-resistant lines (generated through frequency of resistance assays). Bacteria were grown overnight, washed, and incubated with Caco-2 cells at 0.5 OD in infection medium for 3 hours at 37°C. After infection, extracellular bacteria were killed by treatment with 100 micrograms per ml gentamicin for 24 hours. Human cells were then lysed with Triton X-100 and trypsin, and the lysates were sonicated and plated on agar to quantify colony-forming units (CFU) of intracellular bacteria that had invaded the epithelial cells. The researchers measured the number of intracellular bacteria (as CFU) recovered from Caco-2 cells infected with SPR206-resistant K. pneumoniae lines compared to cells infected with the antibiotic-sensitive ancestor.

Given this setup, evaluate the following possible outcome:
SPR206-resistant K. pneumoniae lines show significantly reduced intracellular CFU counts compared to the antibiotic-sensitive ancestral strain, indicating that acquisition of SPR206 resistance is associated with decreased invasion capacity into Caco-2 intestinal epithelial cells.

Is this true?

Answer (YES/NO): NO